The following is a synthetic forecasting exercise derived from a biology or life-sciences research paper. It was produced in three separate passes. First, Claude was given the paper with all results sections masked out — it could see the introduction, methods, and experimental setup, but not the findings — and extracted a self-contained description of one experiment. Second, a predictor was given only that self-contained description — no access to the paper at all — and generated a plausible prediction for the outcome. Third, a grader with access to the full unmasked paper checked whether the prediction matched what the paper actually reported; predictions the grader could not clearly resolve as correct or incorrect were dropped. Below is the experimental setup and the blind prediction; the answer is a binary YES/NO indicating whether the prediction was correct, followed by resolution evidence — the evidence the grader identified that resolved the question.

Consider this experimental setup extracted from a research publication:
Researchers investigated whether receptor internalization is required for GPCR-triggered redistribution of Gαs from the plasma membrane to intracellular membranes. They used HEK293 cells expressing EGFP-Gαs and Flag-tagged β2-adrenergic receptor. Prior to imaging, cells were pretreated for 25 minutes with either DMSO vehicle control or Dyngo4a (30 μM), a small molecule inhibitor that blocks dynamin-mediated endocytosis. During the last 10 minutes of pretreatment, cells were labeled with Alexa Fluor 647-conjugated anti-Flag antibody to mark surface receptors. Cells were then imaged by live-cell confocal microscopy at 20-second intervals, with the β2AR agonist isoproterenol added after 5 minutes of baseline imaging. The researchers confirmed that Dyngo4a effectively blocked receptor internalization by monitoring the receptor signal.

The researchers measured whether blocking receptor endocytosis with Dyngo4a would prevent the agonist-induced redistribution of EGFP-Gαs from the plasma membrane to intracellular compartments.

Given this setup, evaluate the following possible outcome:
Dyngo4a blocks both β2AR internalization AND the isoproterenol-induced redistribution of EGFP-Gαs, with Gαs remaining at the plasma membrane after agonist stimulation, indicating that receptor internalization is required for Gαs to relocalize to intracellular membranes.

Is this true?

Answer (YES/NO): NO